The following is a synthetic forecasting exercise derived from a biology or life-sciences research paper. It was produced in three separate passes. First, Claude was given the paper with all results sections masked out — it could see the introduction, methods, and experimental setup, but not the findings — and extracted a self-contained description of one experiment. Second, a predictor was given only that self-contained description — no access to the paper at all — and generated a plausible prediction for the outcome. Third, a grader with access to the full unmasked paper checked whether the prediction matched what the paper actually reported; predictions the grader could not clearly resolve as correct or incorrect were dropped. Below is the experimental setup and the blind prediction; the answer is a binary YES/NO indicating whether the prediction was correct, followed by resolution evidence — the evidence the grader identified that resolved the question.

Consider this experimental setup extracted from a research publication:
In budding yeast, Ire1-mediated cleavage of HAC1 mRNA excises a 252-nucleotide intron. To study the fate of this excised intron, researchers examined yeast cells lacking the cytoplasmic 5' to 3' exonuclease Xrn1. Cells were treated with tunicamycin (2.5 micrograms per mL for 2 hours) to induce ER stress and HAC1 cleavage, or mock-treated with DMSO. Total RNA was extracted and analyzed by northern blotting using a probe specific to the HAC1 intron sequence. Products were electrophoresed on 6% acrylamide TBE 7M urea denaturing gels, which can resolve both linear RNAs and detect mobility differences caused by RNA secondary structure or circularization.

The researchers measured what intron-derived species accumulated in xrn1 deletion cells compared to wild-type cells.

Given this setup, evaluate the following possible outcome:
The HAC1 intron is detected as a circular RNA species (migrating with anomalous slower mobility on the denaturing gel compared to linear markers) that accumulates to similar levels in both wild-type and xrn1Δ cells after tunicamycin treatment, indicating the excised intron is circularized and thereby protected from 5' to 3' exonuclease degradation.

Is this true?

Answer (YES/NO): NO